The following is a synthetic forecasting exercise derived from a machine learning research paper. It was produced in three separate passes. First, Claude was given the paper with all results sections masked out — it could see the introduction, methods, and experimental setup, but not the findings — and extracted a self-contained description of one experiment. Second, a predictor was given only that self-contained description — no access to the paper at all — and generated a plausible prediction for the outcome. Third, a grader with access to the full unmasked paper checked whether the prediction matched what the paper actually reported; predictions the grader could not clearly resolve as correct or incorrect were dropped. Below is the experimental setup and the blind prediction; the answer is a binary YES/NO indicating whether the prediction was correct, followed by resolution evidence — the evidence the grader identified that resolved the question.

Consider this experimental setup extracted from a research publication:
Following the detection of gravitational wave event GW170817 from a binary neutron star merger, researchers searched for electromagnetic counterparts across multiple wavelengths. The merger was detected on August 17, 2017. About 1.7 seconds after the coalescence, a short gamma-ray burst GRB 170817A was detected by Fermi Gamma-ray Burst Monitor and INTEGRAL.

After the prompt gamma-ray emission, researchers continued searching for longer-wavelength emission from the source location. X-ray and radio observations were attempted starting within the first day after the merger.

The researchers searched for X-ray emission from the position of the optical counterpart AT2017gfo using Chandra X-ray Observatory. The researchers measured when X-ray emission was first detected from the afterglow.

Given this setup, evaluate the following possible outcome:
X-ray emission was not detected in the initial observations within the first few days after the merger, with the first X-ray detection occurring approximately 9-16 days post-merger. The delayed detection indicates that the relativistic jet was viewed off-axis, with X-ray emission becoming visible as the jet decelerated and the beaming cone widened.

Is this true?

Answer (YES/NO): YES